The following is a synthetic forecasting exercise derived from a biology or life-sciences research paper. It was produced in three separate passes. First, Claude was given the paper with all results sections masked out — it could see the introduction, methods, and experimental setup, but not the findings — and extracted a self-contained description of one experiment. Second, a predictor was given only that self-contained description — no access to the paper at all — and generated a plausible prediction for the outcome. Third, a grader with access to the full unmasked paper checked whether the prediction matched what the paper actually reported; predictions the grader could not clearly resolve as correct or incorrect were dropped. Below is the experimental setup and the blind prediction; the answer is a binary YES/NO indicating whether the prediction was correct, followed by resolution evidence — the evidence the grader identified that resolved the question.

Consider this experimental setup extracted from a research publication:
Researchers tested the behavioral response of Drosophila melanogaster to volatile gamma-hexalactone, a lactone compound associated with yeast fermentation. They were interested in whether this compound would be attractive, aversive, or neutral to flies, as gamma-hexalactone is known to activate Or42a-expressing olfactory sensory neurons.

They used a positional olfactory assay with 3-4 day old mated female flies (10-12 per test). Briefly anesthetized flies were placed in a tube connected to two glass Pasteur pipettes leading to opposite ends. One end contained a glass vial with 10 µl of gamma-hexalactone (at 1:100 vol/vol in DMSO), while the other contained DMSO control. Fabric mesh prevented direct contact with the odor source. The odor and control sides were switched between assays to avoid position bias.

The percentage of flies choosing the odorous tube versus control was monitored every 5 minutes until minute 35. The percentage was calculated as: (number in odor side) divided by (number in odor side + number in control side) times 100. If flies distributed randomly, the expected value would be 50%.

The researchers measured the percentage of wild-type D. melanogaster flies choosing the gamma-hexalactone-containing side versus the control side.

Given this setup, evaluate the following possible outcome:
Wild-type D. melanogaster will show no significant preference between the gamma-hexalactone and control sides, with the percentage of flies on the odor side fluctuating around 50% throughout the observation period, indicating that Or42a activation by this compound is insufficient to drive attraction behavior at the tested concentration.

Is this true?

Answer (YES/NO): NO